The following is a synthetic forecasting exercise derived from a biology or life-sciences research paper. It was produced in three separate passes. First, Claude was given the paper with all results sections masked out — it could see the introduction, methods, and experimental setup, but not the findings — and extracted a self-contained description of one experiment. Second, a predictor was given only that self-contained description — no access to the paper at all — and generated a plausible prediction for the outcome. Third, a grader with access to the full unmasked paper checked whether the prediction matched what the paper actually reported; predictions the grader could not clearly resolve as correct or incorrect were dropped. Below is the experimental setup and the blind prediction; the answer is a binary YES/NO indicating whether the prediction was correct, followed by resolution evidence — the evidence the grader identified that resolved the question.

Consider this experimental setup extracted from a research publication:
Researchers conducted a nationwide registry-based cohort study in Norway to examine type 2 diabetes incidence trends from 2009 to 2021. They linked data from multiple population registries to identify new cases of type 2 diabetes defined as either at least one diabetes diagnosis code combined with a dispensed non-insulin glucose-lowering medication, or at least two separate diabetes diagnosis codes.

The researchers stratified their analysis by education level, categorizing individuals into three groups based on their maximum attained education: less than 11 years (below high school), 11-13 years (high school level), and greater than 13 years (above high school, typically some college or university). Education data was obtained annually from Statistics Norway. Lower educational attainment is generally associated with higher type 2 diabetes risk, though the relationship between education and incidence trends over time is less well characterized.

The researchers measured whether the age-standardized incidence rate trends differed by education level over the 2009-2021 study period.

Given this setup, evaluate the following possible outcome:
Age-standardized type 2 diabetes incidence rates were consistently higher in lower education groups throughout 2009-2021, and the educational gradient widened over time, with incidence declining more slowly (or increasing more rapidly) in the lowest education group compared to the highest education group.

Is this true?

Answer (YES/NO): NO